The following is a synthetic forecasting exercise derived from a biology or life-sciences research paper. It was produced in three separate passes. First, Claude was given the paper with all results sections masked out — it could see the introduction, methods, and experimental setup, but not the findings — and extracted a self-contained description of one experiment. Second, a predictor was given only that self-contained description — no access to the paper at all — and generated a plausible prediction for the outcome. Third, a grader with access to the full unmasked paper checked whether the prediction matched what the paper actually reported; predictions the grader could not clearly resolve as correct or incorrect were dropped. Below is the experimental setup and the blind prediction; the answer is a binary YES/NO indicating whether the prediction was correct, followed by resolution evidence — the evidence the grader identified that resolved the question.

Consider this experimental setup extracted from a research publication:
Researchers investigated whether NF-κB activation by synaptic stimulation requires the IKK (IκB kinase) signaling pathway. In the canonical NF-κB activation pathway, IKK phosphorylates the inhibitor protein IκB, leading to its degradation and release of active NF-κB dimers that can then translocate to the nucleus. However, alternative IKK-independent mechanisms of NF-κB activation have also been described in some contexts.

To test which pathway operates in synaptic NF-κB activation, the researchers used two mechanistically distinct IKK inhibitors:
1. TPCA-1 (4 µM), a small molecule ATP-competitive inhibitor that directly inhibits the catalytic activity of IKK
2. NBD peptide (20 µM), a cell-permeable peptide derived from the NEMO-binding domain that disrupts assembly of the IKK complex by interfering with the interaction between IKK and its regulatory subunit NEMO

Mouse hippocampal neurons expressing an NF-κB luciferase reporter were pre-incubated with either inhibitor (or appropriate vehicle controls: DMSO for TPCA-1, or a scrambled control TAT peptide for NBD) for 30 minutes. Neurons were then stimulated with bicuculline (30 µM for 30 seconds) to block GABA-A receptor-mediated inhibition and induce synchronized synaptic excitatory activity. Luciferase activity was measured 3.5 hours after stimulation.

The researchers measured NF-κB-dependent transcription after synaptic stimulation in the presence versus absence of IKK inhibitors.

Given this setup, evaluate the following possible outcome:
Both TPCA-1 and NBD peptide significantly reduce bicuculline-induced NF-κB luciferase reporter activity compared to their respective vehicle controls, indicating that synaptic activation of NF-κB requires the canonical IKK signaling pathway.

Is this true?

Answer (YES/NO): YES